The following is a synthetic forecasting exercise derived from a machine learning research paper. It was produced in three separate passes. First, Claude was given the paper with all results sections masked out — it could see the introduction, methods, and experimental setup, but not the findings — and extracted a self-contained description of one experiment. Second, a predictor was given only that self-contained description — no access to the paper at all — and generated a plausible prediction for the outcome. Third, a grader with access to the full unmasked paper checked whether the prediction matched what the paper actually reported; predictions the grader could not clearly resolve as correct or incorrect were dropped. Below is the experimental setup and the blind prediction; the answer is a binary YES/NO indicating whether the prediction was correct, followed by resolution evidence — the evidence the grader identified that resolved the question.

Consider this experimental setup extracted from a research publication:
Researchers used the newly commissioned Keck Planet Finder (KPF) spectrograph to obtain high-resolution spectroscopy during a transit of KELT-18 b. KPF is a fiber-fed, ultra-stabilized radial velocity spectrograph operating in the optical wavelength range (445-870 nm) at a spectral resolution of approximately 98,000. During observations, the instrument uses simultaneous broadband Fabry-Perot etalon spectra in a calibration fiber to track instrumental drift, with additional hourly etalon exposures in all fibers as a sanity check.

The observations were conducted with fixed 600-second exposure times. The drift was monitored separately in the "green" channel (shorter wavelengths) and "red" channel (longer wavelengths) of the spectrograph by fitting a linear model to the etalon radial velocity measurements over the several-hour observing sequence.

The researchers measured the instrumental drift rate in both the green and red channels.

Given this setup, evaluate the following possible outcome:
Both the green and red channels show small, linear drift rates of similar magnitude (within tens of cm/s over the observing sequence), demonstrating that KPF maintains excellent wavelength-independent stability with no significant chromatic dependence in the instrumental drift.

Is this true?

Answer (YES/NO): NO